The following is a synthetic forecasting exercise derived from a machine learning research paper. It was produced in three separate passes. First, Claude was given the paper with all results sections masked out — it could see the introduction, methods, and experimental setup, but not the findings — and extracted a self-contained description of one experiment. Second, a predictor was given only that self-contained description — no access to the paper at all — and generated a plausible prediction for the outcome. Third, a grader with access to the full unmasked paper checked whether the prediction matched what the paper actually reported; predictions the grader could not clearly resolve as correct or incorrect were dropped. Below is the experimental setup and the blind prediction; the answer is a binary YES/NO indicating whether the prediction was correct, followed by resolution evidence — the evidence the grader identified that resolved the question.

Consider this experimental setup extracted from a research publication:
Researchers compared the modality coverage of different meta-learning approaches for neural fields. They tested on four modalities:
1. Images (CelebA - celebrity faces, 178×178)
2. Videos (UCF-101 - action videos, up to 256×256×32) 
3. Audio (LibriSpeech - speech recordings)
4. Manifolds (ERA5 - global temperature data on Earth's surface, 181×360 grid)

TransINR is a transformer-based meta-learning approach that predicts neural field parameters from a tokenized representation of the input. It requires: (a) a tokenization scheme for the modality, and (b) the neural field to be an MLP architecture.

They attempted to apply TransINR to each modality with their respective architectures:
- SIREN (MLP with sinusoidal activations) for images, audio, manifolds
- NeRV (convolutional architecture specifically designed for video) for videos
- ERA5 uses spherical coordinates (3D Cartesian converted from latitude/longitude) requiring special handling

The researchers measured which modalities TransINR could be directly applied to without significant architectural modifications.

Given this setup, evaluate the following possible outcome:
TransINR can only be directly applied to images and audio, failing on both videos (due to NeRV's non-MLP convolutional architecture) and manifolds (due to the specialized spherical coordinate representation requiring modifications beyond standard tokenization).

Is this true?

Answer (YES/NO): YES